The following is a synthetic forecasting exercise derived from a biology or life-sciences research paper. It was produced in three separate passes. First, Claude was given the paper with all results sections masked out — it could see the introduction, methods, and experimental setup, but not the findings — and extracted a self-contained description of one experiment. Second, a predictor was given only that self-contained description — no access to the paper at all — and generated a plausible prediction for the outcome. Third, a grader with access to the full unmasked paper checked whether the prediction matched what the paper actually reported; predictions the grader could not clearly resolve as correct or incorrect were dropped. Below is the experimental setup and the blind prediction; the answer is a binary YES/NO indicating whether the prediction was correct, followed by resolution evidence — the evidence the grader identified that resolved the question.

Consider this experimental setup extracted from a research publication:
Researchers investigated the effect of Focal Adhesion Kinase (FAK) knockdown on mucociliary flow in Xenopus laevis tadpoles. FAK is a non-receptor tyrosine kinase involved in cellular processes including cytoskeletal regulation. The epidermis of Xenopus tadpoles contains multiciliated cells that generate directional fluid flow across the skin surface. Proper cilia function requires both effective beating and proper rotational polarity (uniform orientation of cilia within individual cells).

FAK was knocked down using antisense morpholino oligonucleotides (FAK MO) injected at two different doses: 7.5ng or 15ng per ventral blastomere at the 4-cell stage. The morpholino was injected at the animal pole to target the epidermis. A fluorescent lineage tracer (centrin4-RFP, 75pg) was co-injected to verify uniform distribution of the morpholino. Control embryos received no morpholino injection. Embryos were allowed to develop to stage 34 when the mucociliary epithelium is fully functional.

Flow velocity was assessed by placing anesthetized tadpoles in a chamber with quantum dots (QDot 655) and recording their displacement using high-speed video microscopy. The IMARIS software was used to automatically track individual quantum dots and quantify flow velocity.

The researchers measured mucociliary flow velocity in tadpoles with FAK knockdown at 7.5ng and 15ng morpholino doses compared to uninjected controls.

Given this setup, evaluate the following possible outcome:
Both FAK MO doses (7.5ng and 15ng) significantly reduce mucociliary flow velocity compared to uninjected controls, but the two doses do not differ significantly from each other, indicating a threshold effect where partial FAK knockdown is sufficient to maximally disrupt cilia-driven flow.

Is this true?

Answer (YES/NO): NO